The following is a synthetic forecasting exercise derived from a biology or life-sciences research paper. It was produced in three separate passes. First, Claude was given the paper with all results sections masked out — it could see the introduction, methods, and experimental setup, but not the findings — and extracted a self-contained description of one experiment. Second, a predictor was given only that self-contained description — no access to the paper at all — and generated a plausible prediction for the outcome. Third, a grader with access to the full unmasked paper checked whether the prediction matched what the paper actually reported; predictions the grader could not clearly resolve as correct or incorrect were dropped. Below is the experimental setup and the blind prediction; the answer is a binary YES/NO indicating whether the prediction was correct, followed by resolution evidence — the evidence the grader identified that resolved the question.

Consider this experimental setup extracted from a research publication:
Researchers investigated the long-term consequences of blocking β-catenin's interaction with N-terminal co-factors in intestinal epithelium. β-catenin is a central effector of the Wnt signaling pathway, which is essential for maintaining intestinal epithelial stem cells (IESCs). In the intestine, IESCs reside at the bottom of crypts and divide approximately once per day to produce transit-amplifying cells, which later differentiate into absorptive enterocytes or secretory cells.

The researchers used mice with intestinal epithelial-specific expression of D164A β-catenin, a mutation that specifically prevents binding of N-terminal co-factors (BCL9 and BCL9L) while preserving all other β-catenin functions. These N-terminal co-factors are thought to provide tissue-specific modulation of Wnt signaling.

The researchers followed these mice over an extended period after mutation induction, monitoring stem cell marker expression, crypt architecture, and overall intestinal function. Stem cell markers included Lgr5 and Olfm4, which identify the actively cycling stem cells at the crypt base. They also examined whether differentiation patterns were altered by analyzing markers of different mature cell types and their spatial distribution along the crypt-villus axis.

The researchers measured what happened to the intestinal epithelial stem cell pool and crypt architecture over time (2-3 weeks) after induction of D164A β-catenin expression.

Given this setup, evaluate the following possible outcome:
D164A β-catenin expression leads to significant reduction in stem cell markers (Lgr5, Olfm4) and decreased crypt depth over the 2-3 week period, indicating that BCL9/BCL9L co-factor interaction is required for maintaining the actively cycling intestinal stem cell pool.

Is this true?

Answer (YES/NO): NO